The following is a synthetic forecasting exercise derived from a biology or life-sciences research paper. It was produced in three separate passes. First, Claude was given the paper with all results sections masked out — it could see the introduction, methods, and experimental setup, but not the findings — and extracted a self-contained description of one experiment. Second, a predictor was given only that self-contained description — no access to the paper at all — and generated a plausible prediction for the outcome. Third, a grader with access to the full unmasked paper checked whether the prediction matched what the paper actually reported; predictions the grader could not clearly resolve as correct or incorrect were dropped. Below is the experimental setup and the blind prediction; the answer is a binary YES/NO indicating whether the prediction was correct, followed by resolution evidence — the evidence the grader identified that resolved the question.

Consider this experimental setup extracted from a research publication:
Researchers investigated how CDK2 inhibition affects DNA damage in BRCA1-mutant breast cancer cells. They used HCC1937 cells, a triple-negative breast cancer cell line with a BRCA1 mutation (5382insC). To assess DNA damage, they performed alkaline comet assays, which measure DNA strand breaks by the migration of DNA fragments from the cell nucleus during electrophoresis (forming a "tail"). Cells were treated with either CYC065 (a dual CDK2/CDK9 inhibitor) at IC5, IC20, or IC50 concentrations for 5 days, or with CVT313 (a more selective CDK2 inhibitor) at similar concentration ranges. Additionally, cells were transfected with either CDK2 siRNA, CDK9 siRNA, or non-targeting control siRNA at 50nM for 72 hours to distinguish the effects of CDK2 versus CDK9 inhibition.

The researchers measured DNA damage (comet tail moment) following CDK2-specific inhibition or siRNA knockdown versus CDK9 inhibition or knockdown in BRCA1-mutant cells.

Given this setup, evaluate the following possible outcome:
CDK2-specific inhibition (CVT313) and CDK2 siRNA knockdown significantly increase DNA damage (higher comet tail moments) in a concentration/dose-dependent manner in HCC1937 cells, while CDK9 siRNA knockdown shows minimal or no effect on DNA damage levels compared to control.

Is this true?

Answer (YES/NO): YES